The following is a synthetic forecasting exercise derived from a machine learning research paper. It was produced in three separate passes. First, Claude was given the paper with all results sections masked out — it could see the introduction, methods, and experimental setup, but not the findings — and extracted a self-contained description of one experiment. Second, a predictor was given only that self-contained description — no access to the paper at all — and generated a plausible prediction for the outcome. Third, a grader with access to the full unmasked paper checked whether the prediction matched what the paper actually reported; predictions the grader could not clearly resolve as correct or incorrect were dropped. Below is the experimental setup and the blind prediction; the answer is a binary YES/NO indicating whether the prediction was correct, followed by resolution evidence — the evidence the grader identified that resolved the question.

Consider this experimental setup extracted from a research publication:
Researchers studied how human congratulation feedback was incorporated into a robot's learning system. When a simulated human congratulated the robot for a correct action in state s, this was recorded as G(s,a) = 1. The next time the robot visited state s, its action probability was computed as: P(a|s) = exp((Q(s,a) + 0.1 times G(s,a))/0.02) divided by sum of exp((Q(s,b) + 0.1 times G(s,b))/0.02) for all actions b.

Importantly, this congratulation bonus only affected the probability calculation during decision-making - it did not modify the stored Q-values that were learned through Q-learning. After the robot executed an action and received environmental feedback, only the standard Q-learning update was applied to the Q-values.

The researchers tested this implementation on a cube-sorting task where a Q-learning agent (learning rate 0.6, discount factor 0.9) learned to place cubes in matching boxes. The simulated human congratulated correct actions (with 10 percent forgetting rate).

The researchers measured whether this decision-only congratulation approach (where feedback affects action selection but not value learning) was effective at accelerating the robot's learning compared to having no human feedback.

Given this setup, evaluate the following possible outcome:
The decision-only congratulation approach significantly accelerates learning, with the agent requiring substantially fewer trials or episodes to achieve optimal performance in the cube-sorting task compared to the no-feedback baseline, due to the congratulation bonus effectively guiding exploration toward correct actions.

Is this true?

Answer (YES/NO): YES